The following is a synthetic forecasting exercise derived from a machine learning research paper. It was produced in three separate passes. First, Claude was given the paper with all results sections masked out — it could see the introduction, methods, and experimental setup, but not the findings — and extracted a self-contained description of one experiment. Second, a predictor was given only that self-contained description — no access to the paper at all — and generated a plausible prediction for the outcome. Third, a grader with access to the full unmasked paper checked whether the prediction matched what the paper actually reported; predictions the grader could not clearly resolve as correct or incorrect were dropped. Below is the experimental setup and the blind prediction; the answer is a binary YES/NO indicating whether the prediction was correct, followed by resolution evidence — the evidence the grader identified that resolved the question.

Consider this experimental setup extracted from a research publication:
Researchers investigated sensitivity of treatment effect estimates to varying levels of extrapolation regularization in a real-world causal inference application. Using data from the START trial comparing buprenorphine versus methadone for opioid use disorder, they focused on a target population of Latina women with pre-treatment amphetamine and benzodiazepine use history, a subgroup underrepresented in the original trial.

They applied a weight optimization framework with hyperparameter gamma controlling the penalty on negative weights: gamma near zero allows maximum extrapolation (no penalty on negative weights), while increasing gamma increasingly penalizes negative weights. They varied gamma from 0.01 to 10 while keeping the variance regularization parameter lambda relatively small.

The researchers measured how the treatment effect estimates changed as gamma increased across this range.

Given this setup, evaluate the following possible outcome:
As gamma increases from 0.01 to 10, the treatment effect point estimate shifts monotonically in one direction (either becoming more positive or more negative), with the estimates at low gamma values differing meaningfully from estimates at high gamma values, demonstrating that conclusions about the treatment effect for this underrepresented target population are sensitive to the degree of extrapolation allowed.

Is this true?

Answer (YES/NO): YES